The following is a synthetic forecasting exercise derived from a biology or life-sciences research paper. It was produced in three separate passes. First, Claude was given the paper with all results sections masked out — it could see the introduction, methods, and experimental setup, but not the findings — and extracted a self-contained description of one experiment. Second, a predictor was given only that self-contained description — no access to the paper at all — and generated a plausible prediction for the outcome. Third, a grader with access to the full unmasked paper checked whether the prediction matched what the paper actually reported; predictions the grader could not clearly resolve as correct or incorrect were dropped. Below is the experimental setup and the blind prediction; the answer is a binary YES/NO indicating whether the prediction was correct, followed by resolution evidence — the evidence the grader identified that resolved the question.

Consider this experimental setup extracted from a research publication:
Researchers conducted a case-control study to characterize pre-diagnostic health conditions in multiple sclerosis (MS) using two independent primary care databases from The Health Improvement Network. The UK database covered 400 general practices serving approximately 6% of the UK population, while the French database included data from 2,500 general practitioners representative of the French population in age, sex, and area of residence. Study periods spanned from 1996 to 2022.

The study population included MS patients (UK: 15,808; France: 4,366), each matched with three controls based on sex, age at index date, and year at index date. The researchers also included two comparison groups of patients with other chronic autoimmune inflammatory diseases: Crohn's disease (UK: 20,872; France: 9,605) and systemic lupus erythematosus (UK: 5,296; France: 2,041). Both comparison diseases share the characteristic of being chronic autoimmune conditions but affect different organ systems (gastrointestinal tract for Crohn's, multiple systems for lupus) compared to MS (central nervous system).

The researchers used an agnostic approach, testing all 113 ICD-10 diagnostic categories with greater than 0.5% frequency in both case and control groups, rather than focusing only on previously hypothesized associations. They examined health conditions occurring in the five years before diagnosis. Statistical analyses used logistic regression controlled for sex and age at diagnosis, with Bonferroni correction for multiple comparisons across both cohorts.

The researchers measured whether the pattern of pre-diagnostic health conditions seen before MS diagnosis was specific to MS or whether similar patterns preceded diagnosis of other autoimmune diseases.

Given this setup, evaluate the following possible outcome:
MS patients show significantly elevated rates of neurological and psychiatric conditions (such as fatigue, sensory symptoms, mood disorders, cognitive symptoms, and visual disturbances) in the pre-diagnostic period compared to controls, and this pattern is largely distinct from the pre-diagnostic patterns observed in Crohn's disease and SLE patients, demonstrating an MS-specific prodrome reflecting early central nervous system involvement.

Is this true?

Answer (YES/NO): NO